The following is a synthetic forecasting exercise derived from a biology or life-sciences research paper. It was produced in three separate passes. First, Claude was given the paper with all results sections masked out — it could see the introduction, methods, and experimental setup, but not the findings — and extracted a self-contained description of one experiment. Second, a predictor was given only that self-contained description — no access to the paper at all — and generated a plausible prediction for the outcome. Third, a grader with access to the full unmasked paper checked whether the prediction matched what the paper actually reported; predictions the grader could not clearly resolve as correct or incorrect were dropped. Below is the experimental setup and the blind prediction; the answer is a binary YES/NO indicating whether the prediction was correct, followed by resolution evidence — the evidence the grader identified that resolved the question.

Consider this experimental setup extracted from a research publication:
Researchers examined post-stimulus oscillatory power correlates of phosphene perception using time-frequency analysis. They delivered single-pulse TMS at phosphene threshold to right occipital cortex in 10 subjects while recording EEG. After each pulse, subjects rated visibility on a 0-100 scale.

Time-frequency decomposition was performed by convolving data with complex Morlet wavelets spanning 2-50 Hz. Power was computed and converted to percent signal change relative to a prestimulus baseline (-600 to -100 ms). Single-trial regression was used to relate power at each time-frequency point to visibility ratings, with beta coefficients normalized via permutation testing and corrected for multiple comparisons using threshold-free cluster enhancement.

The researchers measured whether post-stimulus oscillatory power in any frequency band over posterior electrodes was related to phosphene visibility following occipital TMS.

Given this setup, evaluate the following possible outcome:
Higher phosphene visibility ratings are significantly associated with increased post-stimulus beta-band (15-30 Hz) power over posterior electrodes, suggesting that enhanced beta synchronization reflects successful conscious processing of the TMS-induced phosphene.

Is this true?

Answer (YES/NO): NO